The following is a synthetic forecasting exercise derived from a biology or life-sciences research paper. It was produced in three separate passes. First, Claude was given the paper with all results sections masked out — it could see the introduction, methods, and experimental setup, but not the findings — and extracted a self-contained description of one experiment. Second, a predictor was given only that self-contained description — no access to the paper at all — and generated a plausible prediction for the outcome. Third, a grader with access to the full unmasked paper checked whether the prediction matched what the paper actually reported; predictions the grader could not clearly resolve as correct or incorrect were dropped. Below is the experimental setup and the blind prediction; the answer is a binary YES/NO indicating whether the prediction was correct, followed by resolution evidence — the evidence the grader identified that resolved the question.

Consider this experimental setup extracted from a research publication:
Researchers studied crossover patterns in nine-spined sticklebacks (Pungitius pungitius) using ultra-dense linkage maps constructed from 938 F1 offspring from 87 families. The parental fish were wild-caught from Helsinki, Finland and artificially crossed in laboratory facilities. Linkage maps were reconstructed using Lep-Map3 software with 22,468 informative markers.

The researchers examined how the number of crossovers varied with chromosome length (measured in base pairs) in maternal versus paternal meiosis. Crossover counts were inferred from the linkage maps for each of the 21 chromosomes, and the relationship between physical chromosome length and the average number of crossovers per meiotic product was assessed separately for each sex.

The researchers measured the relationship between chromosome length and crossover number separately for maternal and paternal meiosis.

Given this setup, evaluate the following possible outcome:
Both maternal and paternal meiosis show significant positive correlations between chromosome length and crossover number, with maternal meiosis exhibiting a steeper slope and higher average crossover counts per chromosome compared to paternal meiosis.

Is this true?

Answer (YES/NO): YES